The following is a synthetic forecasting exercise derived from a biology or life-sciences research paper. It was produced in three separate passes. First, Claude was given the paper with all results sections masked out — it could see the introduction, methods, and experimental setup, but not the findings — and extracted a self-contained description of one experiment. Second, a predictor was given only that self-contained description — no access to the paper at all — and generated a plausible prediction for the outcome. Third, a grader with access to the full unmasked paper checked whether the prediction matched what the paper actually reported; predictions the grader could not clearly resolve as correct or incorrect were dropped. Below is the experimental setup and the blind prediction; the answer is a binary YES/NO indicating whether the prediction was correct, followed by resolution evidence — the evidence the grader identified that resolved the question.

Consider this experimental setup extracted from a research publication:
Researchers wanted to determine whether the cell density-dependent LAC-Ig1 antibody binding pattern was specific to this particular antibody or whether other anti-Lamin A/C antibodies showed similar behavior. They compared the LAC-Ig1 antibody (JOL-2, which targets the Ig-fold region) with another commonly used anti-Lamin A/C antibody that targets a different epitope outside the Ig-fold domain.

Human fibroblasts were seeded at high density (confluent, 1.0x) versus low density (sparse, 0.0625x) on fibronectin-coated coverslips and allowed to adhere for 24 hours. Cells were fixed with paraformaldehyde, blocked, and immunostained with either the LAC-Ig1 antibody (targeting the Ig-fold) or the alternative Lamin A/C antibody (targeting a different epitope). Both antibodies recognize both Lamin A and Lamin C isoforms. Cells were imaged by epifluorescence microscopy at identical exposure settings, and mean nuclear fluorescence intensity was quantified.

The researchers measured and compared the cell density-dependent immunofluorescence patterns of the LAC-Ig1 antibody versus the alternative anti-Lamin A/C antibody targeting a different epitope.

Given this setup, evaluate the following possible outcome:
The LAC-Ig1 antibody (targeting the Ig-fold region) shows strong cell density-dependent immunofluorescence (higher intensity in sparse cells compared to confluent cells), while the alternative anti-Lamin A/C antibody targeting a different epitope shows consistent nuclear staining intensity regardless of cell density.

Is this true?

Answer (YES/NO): YES